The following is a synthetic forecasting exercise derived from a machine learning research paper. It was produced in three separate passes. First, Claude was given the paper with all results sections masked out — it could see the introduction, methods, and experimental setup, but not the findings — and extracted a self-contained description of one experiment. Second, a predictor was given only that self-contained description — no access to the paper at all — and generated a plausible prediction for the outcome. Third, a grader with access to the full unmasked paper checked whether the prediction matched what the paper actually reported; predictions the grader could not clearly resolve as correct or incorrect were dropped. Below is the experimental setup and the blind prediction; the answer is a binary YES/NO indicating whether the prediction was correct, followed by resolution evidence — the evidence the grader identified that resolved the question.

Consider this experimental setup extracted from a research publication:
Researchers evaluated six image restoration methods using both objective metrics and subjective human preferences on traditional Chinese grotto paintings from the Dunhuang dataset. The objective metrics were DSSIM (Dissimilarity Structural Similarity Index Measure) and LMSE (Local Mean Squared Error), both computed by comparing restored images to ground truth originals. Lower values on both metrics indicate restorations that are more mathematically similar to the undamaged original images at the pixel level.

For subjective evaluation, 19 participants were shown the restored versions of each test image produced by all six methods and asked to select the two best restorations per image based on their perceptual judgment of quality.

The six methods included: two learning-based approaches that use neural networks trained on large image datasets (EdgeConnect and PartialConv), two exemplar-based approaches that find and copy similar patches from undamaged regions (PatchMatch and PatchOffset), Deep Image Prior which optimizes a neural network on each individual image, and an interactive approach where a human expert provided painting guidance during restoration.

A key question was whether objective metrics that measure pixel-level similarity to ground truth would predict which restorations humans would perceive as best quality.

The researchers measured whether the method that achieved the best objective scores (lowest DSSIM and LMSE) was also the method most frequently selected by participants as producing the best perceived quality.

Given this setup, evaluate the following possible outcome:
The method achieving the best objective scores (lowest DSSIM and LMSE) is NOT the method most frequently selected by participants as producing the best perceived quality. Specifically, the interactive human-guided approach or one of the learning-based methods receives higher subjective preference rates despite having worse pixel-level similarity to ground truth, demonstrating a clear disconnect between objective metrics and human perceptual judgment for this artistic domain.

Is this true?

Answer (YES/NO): NO